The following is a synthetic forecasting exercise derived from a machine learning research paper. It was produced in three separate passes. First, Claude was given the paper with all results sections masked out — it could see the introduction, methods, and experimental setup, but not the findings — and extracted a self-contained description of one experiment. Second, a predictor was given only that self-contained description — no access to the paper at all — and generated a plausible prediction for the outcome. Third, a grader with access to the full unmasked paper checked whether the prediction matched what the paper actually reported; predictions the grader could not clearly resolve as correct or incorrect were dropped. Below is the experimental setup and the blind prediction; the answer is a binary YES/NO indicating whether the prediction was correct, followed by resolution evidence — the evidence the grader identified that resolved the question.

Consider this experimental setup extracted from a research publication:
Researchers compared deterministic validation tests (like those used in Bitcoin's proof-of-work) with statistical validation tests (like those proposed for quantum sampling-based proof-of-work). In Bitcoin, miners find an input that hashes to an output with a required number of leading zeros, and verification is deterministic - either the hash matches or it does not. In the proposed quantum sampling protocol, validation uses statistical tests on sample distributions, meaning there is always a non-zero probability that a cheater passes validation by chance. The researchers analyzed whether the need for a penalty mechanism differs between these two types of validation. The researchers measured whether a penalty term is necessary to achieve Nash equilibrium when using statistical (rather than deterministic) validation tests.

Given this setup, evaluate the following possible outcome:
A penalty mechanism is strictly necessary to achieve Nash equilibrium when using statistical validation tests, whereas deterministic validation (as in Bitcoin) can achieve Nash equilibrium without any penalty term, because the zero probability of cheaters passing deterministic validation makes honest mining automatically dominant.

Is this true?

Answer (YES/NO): YES